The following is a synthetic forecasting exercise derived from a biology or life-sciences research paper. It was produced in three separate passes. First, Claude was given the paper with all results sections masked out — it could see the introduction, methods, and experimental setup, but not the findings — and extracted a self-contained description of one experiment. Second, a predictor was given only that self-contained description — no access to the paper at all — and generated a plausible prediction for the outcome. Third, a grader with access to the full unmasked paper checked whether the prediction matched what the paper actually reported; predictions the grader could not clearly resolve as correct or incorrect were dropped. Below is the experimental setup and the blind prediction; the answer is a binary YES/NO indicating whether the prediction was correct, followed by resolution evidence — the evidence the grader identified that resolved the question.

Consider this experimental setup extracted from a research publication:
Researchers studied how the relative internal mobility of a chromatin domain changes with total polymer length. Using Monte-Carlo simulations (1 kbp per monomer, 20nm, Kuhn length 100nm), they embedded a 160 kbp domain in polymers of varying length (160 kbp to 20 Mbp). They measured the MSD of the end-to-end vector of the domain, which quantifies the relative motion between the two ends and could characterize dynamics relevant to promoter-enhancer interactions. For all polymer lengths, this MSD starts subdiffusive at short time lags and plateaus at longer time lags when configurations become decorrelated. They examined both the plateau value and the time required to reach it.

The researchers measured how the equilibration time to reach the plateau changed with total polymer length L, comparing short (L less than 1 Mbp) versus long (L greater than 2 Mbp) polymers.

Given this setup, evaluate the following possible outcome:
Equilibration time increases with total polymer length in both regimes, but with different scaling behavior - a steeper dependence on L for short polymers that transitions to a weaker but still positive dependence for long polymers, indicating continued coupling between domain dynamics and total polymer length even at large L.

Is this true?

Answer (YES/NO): NO